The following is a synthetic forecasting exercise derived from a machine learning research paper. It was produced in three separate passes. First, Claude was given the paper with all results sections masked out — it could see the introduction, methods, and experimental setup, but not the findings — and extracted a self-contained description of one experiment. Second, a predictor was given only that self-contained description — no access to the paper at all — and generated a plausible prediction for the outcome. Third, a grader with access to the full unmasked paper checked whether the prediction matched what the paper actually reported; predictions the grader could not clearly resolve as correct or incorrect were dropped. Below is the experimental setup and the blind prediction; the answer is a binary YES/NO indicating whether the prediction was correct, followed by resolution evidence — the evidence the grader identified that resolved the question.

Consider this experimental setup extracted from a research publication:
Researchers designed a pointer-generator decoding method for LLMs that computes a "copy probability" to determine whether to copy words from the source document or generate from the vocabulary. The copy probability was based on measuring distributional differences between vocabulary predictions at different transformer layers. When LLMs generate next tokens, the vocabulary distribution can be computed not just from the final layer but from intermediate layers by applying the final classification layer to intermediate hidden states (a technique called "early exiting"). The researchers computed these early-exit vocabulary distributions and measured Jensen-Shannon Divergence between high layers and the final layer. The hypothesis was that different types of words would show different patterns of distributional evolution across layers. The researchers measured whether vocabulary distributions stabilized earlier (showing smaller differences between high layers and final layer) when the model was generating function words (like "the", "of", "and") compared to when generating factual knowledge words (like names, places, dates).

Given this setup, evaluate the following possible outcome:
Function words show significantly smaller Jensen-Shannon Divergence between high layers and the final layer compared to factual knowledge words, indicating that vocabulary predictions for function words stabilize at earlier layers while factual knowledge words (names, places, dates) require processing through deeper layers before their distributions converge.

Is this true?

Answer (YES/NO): YES